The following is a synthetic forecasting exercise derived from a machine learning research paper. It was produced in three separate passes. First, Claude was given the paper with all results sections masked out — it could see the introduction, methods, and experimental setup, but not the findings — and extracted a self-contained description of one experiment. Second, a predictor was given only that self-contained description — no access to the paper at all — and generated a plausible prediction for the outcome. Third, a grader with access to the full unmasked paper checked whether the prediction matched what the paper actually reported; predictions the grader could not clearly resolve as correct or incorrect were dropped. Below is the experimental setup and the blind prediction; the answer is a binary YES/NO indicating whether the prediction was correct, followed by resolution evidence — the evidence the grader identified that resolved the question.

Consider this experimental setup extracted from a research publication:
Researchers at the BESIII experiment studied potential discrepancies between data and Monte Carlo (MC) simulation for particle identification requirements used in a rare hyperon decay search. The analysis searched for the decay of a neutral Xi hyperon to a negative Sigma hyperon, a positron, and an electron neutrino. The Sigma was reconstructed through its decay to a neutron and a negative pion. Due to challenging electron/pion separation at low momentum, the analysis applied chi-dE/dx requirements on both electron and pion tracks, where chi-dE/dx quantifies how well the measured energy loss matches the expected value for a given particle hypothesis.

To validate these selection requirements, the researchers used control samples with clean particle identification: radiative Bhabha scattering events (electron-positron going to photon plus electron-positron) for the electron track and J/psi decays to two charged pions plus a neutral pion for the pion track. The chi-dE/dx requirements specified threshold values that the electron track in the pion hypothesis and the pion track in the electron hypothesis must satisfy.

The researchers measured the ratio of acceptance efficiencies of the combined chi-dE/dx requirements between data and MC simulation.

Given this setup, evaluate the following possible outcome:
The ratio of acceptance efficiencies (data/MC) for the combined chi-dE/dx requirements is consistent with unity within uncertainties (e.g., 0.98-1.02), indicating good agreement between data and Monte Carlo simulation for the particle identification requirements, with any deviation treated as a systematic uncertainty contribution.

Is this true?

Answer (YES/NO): NO